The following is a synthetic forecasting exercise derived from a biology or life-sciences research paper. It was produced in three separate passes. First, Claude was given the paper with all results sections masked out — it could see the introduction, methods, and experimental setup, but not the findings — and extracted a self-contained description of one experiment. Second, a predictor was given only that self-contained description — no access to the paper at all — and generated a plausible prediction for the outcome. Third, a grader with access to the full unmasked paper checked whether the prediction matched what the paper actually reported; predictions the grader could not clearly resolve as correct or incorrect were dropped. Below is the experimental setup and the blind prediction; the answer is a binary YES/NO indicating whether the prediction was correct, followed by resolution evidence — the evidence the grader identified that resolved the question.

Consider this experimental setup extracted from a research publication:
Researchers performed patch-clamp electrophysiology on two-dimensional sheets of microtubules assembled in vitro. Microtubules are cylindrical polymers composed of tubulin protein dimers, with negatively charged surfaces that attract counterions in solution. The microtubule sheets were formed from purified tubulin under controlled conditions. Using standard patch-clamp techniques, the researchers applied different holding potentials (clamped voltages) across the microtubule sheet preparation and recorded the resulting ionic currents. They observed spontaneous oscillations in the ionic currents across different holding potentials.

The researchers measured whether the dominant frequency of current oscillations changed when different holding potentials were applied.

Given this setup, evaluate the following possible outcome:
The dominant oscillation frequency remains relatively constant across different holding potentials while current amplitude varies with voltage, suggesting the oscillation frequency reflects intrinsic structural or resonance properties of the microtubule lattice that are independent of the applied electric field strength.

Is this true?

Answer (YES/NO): YES